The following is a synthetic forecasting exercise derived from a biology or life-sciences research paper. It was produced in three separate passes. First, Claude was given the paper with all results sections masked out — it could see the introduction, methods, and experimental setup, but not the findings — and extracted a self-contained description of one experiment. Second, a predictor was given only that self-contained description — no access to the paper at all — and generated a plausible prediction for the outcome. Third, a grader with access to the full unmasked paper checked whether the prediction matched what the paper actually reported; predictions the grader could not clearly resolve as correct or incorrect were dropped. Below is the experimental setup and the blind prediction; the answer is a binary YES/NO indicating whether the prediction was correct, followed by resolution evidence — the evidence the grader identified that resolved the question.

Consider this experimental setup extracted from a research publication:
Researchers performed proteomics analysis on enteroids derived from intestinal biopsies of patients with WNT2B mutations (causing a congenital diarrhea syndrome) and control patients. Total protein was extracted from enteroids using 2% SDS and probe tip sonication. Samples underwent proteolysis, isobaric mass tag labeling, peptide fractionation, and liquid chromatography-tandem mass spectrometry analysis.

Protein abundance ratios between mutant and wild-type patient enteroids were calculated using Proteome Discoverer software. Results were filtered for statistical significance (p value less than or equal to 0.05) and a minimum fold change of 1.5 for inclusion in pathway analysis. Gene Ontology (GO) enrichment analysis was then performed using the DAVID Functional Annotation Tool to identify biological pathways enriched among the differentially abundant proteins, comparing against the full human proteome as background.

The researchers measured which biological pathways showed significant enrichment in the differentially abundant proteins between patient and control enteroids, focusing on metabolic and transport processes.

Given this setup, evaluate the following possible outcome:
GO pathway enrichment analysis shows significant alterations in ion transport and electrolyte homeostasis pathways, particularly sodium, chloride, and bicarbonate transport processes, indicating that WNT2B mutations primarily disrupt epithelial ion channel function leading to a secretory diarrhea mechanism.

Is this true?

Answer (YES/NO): NO